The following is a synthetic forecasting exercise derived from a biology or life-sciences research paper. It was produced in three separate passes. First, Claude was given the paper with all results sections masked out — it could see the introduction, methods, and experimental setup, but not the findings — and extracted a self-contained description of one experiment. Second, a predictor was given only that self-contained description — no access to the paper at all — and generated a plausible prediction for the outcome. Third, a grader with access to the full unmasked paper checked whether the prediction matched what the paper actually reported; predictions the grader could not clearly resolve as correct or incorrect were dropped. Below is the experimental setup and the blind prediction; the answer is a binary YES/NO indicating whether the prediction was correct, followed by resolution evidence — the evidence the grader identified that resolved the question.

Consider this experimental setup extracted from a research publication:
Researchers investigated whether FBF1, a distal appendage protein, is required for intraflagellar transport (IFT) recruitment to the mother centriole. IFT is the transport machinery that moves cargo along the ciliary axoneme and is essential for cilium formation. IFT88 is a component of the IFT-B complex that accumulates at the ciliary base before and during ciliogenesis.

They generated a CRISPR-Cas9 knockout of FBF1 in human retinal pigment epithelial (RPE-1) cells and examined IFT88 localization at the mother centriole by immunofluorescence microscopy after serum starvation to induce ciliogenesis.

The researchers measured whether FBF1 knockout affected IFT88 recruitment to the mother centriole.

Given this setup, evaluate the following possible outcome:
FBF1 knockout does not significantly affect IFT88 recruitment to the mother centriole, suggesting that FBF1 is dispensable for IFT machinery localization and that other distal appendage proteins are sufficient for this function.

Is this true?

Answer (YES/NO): YES